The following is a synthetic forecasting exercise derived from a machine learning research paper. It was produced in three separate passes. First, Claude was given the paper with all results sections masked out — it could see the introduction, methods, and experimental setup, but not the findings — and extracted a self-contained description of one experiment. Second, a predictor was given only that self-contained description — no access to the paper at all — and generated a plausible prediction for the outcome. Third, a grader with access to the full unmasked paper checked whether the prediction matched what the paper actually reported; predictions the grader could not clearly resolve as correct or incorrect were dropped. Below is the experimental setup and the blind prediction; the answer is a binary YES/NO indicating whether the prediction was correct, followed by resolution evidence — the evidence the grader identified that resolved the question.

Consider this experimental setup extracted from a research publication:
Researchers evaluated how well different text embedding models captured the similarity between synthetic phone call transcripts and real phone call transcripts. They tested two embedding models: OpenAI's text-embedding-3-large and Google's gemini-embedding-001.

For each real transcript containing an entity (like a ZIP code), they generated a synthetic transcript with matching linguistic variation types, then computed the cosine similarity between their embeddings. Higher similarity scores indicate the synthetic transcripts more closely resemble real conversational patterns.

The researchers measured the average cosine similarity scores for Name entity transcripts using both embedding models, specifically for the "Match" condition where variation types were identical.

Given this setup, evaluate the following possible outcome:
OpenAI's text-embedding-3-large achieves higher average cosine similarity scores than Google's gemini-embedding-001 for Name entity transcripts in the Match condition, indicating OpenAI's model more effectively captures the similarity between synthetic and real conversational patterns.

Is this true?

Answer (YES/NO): NO